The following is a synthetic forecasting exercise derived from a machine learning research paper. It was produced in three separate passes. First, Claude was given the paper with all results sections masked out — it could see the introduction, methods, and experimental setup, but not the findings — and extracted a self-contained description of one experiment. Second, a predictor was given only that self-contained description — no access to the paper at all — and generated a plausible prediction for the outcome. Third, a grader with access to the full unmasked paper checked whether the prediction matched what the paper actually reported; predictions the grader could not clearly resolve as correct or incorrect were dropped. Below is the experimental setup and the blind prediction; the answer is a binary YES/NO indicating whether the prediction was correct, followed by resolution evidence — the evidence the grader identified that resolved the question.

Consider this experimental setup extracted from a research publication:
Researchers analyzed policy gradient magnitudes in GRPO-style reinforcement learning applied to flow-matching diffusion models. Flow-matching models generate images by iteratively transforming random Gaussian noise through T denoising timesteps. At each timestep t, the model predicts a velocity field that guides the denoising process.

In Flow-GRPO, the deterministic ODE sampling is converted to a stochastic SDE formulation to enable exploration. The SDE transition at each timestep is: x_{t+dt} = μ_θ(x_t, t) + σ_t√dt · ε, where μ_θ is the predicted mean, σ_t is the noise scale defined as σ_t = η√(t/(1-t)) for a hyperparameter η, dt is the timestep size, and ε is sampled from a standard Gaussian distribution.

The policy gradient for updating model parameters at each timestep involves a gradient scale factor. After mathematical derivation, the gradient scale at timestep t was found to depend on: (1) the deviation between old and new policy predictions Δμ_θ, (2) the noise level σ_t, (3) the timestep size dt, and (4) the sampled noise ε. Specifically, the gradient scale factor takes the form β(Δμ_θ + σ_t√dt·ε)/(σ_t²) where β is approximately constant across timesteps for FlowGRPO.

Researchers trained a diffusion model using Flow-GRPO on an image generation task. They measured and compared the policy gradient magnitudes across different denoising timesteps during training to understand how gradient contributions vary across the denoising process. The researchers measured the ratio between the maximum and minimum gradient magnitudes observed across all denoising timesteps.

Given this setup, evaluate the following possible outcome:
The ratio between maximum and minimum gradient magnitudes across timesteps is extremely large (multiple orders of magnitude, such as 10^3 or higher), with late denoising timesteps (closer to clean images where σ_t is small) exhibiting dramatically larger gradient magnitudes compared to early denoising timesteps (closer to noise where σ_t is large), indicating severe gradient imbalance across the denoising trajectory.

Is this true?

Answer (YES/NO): NO